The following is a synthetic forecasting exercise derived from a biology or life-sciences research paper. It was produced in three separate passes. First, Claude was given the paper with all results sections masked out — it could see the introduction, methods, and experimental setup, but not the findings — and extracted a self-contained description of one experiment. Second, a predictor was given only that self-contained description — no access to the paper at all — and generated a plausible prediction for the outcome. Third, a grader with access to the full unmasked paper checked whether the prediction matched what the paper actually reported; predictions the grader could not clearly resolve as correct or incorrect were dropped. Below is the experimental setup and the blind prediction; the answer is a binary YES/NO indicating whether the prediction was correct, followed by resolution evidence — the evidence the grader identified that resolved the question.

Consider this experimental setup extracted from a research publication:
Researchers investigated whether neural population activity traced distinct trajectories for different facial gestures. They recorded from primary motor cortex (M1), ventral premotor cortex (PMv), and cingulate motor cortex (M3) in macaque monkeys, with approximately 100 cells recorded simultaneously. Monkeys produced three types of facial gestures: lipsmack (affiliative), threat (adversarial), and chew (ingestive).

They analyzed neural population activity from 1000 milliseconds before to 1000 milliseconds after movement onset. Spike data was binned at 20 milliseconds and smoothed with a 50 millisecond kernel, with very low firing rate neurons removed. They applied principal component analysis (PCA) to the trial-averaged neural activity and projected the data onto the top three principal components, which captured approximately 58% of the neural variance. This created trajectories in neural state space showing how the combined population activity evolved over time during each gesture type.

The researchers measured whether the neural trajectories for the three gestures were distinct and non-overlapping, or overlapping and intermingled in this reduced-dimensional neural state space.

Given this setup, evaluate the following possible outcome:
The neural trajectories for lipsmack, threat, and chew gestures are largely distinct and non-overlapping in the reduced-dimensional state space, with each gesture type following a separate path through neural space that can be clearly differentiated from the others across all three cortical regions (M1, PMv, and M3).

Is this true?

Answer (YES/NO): YES